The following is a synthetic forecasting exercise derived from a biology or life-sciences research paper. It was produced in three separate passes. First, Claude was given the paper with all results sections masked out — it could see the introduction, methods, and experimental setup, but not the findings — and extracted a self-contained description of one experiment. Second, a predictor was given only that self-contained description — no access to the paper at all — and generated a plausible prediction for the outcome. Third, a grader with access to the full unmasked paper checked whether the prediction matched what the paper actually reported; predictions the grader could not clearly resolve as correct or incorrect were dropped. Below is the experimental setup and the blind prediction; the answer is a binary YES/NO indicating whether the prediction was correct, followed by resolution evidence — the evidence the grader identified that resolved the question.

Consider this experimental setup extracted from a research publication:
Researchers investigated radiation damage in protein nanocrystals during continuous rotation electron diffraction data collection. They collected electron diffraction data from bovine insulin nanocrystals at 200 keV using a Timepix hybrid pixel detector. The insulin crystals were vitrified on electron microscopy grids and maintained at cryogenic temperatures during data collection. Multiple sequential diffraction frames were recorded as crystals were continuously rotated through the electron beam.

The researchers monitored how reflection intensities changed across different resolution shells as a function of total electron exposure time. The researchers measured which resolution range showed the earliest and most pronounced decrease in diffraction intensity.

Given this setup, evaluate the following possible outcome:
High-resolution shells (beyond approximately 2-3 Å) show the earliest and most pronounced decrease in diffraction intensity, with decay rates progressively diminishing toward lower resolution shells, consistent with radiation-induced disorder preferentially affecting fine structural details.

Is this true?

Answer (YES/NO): YES